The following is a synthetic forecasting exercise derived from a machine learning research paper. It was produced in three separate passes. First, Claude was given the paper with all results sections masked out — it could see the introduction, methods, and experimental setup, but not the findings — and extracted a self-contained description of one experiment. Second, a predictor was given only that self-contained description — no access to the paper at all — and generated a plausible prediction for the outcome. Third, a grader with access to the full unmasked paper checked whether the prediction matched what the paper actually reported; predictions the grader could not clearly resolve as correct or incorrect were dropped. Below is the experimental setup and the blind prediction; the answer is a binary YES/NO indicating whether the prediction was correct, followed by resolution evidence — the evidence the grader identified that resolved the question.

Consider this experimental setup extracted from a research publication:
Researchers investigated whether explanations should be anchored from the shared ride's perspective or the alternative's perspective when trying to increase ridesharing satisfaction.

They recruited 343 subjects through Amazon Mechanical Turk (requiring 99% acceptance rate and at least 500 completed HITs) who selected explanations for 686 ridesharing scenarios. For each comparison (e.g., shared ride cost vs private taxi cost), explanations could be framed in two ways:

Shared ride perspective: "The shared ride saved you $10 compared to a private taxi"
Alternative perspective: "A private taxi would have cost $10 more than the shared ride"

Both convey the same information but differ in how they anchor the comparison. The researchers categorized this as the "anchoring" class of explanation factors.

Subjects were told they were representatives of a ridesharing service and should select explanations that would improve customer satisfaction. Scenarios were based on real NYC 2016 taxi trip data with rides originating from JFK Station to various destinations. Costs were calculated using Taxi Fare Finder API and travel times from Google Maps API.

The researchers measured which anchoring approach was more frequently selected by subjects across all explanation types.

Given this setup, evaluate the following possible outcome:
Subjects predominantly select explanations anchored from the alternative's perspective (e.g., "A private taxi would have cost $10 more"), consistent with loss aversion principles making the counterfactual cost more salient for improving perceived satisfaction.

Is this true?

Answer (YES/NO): NO